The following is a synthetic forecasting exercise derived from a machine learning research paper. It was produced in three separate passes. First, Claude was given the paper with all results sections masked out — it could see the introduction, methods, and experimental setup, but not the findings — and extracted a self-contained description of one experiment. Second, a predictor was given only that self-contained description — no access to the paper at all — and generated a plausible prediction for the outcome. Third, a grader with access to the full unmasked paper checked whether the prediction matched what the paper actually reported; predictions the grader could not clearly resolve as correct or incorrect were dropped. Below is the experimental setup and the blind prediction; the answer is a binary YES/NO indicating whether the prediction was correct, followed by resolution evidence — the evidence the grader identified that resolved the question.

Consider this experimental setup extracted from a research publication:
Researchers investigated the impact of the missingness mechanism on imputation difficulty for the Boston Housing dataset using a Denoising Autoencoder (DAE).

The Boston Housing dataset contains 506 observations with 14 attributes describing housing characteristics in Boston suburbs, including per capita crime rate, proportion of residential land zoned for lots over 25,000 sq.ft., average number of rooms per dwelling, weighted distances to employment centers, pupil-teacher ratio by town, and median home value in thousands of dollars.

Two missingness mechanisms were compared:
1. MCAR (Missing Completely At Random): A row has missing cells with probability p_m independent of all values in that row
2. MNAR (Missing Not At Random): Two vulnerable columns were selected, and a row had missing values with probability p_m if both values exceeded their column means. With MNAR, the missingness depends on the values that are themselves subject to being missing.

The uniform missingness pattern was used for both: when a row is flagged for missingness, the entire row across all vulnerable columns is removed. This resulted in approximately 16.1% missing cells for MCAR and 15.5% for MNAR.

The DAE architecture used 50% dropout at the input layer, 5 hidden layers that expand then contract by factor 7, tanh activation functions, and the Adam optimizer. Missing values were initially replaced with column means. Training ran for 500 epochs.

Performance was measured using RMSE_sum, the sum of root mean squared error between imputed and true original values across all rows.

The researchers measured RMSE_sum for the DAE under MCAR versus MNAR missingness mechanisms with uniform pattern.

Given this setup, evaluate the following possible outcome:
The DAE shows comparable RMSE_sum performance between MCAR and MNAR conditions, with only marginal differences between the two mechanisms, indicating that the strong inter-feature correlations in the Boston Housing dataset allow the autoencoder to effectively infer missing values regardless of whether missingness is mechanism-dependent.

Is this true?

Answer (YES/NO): NO